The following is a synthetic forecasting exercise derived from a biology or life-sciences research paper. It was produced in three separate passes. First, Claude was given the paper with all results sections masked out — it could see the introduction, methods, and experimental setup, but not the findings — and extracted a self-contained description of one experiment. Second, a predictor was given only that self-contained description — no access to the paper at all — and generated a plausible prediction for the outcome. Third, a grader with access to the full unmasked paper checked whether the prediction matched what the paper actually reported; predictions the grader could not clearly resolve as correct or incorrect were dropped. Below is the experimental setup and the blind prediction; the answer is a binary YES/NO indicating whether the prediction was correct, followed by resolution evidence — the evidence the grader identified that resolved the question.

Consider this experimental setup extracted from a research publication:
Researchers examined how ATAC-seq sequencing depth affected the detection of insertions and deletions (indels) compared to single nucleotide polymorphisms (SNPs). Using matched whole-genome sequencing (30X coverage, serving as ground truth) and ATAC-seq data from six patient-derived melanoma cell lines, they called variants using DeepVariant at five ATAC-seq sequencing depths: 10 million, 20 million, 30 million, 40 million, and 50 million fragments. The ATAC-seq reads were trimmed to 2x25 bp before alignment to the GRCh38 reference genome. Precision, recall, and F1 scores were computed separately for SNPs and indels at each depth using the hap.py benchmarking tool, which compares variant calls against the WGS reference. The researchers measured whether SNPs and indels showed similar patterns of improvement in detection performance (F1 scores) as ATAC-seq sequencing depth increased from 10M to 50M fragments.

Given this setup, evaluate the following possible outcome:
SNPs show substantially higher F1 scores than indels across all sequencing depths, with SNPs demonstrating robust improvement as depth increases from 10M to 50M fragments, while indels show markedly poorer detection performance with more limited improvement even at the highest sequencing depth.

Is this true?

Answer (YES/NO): YES